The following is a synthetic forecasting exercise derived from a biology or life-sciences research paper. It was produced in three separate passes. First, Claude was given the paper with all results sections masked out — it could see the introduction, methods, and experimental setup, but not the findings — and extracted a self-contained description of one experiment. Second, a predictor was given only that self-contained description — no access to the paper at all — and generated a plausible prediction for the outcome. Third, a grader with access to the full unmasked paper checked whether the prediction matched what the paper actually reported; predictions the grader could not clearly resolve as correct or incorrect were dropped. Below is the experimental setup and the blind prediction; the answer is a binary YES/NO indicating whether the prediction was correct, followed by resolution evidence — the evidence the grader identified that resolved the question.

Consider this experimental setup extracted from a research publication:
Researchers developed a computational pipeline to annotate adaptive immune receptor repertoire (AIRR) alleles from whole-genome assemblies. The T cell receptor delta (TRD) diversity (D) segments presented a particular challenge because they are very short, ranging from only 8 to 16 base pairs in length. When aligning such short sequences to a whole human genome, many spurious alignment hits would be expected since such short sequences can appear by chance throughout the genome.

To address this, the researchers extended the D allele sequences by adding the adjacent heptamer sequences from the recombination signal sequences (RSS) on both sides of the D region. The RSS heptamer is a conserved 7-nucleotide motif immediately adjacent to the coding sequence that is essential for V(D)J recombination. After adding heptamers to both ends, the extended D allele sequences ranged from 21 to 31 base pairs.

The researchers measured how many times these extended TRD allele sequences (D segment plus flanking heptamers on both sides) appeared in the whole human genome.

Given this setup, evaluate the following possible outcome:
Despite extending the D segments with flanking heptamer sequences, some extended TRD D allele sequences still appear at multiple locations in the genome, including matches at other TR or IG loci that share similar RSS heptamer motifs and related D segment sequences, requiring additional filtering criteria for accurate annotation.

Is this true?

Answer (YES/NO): NO